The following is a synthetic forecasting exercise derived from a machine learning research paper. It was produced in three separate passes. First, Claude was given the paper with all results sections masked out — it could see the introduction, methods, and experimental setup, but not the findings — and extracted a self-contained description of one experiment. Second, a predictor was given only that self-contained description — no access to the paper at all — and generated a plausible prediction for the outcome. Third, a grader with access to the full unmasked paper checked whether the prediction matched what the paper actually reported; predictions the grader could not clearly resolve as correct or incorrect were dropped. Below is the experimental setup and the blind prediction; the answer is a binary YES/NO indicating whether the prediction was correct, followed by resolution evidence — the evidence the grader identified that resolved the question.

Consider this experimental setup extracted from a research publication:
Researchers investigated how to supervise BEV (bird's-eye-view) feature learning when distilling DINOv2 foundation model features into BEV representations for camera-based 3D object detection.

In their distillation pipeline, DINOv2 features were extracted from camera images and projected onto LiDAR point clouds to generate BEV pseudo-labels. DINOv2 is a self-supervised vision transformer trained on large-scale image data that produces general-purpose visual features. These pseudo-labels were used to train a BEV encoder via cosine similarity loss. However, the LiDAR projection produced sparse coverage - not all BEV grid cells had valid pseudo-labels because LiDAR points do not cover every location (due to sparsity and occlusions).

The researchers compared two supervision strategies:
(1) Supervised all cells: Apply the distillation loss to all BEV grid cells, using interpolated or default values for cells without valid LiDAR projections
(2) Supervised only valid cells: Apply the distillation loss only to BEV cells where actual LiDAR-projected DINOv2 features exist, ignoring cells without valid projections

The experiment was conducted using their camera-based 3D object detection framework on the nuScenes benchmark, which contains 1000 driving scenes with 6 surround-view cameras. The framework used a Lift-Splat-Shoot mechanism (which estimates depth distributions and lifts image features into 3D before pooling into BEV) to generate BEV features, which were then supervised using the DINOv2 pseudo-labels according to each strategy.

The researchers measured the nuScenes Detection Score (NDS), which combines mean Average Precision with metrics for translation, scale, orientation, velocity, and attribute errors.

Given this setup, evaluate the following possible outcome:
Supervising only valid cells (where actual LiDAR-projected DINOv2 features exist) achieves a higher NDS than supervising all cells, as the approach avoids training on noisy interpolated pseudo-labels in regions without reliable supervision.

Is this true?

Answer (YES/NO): YES